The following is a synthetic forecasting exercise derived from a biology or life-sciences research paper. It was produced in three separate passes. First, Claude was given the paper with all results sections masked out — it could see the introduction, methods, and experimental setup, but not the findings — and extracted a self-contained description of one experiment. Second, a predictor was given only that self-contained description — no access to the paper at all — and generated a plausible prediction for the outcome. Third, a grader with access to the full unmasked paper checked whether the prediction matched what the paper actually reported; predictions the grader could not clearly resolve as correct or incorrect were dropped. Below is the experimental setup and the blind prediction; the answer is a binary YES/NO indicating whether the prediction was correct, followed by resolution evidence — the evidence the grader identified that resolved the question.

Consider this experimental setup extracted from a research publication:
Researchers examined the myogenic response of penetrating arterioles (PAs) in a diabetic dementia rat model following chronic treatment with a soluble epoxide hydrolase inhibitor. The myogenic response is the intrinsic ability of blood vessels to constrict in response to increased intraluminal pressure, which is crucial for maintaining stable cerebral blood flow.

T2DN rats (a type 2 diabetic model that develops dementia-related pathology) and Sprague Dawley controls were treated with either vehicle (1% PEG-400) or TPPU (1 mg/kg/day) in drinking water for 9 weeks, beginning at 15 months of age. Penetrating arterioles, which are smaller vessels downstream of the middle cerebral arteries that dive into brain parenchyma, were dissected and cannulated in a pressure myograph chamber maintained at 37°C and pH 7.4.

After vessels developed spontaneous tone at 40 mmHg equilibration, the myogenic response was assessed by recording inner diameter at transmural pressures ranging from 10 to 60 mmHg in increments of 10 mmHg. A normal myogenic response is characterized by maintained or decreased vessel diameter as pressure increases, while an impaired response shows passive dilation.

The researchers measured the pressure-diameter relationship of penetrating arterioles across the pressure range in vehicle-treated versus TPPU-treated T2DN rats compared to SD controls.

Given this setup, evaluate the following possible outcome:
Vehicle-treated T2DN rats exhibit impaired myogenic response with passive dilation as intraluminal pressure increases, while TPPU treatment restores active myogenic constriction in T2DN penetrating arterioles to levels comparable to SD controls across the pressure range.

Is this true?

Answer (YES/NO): YES